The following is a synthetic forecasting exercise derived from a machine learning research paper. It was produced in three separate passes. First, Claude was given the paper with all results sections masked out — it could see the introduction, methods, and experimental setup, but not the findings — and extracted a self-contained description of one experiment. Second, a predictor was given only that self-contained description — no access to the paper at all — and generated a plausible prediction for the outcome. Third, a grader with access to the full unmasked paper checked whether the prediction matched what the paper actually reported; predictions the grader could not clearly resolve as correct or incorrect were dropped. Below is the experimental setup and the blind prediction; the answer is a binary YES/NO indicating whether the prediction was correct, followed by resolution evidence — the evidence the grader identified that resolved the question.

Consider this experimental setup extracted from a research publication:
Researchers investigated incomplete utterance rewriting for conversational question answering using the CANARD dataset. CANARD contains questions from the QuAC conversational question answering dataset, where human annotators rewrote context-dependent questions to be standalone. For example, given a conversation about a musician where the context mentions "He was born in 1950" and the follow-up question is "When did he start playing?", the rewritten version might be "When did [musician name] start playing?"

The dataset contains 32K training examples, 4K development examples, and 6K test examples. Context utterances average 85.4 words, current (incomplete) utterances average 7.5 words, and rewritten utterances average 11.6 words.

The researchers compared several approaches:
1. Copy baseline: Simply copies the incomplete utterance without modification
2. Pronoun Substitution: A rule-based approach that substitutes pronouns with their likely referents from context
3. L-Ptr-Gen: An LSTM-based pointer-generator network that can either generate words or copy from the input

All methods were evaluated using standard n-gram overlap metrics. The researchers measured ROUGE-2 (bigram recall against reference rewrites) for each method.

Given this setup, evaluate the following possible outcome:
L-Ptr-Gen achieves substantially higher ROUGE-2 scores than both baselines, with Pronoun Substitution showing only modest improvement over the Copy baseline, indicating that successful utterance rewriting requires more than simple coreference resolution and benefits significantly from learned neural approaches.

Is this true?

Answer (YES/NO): NO